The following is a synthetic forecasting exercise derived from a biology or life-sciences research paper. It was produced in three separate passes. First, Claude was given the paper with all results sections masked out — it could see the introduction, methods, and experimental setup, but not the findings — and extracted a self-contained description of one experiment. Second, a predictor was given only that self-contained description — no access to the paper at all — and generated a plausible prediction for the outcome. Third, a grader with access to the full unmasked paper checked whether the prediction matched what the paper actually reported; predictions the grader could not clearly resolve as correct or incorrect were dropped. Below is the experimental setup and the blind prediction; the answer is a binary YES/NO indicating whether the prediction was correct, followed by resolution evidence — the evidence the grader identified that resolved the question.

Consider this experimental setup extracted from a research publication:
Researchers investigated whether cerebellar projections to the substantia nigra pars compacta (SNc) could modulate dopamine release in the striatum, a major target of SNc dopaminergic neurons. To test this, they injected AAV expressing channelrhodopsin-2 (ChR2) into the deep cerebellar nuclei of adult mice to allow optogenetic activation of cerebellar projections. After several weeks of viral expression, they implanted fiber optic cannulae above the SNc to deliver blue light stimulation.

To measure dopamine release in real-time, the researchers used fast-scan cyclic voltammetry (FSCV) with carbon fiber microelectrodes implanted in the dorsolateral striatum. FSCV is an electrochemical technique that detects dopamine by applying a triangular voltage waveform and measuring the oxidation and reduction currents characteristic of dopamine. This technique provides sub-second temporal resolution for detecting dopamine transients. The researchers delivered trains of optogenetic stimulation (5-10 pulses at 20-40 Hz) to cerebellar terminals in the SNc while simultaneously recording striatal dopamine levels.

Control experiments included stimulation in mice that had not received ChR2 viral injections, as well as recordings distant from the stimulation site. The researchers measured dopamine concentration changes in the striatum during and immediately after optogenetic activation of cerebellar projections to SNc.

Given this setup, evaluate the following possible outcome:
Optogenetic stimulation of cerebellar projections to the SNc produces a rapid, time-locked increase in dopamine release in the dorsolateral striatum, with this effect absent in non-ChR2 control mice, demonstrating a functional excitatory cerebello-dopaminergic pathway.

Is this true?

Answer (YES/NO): YES